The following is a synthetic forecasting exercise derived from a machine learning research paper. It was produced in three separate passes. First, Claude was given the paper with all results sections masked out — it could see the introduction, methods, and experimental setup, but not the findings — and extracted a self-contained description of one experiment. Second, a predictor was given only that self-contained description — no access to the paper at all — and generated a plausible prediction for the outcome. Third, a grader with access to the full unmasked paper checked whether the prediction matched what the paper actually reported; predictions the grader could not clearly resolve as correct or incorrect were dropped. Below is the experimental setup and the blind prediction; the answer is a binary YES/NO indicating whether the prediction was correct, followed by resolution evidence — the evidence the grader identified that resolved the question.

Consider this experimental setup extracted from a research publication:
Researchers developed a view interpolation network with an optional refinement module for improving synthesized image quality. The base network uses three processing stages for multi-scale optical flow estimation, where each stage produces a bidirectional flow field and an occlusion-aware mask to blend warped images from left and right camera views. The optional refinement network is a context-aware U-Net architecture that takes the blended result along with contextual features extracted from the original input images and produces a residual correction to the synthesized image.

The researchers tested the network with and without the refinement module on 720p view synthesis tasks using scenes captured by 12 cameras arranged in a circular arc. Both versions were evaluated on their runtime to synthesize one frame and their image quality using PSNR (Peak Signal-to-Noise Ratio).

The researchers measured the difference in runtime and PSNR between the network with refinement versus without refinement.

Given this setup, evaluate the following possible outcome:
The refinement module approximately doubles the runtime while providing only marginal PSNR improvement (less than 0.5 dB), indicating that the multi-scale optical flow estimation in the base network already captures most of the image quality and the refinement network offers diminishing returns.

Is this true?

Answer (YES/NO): NO